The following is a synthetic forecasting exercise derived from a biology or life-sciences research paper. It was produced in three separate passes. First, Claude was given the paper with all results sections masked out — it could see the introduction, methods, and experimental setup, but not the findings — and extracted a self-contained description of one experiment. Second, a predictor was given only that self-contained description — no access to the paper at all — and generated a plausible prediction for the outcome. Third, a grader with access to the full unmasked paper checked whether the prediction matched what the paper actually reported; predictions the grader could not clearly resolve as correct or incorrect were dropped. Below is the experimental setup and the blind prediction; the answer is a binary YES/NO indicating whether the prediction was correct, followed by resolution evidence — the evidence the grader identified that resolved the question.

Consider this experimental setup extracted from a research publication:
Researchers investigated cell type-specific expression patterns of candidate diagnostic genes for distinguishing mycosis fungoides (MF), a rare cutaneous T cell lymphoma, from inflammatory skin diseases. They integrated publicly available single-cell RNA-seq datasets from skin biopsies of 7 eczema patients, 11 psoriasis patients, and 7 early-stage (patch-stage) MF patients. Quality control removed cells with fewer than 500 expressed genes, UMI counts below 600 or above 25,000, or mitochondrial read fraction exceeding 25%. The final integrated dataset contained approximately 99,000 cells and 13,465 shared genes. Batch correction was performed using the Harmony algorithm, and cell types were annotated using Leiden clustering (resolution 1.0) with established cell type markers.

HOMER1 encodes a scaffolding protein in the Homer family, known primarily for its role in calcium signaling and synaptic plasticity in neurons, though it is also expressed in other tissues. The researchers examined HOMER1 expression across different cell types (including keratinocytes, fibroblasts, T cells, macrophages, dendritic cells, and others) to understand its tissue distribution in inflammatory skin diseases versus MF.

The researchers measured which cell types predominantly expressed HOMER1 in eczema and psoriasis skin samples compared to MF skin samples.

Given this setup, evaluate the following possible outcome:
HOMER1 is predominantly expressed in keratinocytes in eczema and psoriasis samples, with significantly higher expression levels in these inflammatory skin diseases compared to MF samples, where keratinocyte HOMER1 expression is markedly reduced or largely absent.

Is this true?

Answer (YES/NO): YES